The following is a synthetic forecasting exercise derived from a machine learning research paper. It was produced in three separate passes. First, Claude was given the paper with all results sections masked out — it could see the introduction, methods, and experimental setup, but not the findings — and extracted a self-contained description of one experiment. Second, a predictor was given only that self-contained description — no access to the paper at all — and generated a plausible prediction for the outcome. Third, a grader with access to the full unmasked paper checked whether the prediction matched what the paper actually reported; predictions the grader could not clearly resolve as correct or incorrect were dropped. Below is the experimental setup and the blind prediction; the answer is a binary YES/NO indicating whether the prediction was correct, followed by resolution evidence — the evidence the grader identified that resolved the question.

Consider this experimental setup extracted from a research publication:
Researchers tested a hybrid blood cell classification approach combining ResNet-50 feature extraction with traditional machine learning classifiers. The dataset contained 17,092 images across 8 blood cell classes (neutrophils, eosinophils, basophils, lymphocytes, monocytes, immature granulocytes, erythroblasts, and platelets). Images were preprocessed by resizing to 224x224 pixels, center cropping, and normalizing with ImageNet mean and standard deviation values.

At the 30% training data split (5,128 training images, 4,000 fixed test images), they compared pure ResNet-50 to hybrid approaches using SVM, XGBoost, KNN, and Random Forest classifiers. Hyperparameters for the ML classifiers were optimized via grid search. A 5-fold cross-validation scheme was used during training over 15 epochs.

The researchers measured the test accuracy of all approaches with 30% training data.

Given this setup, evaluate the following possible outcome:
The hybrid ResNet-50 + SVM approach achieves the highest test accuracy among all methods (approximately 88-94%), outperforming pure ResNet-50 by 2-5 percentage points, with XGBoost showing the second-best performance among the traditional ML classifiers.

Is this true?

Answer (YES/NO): NO